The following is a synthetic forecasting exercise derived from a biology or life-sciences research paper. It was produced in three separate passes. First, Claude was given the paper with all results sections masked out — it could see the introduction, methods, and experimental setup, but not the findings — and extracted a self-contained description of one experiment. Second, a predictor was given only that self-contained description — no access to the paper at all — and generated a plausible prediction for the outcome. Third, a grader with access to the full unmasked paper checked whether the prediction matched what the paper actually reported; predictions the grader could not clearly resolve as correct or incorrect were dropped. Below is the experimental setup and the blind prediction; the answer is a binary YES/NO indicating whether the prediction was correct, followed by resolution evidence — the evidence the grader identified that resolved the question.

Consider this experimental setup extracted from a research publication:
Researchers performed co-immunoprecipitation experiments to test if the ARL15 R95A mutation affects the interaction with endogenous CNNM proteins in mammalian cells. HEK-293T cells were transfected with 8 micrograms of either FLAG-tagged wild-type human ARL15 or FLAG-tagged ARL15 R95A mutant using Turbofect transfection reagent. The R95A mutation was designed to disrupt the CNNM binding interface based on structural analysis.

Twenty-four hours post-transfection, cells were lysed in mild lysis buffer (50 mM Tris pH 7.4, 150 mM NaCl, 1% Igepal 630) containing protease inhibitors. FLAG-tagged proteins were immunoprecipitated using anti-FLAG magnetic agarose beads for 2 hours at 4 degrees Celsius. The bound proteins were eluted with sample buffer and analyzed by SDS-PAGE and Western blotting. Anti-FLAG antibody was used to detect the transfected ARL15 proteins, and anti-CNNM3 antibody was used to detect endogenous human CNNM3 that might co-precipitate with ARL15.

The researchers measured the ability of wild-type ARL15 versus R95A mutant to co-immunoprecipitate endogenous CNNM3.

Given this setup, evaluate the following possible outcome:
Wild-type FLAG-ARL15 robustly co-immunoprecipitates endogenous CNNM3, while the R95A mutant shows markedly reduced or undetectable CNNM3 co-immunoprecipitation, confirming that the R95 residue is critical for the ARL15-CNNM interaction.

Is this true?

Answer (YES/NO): YES